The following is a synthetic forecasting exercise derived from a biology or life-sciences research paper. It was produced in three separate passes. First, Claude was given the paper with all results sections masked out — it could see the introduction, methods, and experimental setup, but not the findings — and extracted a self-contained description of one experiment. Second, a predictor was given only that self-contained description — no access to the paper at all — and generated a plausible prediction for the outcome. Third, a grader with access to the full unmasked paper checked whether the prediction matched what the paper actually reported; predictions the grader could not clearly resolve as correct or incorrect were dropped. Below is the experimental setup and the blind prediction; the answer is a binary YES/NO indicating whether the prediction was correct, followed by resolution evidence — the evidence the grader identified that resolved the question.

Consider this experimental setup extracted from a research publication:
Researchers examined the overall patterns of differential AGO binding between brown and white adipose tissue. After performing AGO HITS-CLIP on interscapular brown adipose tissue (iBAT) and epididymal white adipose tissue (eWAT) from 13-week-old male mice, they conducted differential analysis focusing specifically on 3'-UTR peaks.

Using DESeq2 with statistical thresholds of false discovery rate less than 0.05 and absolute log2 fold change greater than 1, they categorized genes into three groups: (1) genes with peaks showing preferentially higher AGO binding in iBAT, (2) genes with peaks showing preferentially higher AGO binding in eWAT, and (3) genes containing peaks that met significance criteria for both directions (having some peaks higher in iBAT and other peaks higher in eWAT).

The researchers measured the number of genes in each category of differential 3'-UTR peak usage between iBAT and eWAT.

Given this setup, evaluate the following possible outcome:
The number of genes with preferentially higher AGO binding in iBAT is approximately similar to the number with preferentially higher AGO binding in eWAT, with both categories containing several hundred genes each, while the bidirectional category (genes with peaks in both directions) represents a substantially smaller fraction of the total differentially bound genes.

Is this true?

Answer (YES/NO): NO